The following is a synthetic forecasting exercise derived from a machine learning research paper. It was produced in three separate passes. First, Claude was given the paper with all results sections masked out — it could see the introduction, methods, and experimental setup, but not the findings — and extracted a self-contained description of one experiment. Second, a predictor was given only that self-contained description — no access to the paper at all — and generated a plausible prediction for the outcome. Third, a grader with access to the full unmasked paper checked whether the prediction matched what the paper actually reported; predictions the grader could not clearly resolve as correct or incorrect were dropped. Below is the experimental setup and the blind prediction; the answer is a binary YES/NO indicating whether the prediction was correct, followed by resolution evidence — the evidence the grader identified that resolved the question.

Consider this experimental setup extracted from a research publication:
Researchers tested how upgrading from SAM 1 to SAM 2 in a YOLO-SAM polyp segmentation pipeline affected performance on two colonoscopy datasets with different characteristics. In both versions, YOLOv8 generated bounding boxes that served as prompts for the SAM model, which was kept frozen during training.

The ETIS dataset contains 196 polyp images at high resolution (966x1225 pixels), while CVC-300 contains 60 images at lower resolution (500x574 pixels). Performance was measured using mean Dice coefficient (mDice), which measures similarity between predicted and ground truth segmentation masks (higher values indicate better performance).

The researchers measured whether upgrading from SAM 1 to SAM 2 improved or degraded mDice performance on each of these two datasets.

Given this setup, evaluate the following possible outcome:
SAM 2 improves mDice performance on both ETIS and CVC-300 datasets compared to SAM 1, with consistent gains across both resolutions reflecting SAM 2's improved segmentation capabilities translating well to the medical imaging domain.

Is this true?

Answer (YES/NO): NO